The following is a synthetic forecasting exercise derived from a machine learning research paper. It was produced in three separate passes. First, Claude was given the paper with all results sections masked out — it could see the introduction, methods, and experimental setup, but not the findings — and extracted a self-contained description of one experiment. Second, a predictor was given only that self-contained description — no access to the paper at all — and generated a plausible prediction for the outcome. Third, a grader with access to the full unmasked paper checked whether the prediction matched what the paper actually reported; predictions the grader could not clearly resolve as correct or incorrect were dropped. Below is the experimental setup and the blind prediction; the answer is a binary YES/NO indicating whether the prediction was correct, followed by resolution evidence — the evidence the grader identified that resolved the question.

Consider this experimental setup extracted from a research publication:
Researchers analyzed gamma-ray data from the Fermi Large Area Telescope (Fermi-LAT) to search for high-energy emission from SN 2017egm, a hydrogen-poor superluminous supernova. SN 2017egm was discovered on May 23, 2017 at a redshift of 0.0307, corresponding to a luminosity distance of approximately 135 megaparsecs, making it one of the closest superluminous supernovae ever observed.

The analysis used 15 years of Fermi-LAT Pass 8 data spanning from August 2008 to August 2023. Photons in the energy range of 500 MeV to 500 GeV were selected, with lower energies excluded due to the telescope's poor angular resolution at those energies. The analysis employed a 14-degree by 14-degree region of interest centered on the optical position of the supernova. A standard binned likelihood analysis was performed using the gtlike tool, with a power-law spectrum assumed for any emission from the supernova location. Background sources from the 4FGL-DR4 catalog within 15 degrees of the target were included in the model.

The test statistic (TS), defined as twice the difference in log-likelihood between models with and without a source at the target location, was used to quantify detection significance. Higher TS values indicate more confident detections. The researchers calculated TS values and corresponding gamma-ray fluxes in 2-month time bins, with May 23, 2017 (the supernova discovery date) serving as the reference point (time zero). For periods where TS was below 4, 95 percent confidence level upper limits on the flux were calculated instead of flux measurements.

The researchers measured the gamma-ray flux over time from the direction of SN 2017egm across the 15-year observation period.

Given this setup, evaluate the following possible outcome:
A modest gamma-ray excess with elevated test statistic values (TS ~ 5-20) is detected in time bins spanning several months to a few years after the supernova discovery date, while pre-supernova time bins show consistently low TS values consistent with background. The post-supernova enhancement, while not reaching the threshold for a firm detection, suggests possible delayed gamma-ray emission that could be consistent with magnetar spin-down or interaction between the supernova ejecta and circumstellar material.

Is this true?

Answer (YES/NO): NO